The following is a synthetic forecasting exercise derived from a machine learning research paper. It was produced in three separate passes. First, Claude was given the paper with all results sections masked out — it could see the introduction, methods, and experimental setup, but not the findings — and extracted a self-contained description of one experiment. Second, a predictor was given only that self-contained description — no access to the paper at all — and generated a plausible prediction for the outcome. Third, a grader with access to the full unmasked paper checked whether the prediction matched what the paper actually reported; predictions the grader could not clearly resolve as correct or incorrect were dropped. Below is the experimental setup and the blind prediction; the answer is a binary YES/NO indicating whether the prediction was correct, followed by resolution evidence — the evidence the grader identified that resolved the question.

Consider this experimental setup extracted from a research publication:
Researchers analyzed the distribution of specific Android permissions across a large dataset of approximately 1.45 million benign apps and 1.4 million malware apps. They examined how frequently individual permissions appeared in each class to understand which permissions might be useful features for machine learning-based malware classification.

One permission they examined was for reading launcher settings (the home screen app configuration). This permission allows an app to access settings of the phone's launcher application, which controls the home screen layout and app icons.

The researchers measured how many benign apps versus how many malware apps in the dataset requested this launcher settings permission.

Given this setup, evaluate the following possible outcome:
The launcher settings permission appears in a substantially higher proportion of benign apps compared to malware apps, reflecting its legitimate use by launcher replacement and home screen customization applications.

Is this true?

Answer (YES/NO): NO